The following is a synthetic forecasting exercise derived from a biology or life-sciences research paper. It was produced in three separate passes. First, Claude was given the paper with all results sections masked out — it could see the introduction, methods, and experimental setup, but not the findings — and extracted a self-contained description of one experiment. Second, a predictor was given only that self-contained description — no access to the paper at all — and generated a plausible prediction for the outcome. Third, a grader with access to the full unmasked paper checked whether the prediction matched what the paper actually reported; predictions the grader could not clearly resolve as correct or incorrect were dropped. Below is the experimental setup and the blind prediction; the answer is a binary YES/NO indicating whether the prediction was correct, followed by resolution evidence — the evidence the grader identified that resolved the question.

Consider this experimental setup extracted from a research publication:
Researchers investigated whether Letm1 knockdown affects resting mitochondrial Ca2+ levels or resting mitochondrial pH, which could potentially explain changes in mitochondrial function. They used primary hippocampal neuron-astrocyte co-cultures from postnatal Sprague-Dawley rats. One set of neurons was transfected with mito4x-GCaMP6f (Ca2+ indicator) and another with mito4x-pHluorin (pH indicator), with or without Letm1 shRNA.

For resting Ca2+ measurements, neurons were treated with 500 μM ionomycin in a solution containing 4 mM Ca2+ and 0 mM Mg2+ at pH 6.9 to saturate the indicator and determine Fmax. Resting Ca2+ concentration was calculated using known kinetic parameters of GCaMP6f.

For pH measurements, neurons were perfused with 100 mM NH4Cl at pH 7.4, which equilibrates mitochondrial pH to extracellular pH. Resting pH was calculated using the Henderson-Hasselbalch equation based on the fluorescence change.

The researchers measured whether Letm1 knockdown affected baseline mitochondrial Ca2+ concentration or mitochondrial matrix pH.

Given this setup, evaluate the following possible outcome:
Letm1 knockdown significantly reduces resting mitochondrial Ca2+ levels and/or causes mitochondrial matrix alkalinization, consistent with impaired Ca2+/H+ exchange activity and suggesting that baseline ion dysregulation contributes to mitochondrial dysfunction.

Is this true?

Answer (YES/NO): NO